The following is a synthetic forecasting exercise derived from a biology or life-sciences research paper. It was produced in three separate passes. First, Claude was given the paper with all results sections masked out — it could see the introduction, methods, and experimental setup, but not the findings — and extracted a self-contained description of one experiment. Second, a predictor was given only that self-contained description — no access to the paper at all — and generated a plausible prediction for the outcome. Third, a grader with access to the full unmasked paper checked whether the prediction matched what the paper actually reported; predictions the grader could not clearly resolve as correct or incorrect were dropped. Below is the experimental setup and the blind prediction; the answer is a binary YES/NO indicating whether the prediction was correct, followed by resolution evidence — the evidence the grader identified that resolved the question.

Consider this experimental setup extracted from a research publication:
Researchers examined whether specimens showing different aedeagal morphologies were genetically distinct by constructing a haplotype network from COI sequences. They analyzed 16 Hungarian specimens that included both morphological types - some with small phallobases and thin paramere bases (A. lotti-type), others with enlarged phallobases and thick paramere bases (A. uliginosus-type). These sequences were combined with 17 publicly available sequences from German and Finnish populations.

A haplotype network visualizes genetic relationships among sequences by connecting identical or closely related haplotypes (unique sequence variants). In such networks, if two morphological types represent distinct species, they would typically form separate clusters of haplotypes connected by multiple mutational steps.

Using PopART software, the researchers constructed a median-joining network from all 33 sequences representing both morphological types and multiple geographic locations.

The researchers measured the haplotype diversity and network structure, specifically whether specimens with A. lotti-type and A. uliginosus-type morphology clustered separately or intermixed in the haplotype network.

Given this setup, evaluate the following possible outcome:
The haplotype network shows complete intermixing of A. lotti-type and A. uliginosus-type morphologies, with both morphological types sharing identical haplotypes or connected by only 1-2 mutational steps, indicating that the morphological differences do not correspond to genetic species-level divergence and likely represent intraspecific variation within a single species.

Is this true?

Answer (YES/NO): YES